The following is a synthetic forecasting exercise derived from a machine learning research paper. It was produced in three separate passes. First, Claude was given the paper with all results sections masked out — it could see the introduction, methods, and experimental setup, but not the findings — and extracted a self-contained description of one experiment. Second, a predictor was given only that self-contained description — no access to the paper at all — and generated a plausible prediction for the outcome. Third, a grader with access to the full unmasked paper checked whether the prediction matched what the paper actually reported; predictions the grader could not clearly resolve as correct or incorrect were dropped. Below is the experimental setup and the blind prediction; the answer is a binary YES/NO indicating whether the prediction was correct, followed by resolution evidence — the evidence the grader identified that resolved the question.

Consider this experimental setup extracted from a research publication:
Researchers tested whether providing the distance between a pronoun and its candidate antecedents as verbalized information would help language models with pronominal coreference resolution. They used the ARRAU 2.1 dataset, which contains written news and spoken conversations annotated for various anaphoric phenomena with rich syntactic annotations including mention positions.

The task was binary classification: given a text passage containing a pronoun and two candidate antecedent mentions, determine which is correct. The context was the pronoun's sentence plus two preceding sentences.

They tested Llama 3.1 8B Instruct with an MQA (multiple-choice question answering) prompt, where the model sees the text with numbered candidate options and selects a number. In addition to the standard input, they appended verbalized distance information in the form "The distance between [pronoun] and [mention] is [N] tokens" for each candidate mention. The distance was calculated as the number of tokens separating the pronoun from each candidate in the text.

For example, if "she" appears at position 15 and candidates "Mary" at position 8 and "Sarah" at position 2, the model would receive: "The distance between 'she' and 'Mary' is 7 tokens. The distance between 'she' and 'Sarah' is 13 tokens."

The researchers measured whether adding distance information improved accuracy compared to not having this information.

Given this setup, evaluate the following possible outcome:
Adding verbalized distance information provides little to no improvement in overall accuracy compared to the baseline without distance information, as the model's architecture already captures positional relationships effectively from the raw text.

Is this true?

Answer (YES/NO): YES